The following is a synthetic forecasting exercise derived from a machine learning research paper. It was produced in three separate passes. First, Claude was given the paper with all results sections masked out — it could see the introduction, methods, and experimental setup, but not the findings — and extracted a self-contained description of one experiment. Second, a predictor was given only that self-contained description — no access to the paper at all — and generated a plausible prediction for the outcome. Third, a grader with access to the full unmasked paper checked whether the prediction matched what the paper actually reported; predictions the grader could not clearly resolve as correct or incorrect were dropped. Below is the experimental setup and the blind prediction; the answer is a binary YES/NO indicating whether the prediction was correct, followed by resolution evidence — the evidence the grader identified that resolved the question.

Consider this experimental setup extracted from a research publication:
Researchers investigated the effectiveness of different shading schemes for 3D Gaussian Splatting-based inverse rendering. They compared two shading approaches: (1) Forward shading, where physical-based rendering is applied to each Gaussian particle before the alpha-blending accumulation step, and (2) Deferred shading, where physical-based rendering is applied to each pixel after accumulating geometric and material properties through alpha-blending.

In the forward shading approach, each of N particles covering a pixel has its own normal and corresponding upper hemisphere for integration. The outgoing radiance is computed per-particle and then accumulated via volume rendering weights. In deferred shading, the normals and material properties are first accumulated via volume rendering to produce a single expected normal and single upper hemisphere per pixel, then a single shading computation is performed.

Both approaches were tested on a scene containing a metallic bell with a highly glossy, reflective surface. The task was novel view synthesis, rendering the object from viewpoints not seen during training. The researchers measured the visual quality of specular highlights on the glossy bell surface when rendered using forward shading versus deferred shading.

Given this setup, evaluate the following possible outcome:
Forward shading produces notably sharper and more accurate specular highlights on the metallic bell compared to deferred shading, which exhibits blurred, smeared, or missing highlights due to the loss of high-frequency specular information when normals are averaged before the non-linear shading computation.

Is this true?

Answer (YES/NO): NO